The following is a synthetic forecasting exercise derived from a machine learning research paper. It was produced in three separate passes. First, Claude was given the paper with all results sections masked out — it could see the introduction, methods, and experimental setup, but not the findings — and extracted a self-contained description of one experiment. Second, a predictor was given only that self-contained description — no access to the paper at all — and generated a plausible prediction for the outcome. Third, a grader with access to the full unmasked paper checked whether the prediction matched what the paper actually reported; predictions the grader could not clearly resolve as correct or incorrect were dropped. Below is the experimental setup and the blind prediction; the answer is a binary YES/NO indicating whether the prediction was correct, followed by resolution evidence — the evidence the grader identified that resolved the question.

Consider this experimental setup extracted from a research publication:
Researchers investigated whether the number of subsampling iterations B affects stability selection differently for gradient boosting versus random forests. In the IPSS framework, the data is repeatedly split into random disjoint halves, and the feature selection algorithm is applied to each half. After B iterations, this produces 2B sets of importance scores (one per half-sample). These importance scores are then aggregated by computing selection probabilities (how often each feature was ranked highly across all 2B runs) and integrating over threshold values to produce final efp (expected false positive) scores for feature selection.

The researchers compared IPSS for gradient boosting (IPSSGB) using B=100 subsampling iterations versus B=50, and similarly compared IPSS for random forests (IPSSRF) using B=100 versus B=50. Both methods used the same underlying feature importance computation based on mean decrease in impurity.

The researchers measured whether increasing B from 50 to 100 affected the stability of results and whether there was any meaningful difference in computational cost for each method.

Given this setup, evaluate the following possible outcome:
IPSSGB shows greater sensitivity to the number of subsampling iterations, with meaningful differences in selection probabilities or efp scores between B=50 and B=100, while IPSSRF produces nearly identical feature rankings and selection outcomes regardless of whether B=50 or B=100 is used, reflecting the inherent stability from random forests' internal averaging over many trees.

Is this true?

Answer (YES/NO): NO